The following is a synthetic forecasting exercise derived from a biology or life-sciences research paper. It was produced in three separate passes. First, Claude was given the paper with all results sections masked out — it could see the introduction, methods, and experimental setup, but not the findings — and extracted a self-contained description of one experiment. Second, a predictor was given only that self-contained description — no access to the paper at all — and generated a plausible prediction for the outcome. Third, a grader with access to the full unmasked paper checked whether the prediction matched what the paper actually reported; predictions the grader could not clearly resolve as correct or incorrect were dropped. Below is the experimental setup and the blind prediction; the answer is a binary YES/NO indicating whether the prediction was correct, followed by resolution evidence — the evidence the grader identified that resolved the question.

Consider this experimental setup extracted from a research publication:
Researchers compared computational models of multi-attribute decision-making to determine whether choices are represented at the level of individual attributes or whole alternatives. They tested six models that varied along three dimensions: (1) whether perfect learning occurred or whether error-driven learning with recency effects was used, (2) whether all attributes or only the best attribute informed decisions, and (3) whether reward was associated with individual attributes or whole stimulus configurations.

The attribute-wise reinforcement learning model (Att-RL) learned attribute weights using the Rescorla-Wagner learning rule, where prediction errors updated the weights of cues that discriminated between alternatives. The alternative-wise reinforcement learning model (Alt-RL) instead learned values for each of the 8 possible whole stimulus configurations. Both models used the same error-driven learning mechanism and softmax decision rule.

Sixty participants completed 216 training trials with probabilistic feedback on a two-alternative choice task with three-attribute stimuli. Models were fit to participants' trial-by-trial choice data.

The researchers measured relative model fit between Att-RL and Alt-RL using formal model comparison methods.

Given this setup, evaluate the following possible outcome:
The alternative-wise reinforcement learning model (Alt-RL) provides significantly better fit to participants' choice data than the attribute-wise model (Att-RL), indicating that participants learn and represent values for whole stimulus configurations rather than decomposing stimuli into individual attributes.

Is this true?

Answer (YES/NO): NO